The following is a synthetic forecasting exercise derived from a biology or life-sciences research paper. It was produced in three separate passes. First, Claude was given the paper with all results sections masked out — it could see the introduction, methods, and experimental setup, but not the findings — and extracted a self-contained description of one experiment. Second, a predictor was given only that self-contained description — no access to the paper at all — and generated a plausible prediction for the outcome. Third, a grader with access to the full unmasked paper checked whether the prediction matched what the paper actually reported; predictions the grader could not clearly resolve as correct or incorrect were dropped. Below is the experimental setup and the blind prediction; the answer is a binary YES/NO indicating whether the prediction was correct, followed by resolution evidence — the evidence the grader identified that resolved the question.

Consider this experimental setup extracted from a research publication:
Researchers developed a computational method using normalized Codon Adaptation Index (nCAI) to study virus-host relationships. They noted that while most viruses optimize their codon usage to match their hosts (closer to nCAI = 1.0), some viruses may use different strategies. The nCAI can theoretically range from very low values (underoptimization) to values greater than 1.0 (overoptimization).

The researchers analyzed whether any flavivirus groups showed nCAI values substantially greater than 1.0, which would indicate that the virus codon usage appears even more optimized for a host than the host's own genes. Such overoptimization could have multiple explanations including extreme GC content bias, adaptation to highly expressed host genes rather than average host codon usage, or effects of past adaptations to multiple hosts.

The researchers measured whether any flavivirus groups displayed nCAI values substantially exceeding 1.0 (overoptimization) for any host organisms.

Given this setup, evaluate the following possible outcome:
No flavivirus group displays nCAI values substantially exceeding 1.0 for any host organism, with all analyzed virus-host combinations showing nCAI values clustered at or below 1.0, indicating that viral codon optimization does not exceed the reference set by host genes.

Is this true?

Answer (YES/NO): NO